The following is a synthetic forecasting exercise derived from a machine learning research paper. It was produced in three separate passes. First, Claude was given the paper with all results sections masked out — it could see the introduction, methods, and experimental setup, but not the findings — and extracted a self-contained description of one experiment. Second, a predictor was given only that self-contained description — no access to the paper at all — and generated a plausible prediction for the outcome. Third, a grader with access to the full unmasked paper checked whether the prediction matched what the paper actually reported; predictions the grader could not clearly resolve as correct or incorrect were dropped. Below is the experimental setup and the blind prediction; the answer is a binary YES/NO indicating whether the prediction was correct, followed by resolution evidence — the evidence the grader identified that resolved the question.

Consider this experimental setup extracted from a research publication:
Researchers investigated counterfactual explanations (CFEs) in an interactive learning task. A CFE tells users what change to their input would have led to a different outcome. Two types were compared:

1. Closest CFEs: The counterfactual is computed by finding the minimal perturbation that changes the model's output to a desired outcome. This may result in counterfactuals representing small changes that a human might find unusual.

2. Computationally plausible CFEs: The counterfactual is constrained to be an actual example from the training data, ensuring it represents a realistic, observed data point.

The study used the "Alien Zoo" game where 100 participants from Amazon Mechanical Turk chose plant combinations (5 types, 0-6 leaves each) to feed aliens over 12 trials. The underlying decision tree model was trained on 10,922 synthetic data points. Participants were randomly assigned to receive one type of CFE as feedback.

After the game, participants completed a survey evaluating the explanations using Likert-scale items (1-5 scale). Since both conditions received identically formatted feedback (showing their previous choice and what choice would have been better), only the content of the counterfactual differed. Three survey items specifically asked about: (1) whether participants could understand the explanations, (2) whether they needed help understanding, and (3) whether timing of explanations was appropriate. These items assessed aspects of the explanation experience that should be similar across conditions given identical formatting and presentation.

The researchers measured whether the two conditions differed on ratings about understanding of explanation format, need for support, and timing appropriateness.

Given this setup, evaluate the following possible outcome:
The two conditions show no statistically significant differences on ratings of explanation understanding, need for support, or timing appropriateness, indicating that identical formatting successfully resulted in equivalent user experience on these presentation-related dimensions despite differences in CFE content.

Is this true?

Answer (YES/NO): YES